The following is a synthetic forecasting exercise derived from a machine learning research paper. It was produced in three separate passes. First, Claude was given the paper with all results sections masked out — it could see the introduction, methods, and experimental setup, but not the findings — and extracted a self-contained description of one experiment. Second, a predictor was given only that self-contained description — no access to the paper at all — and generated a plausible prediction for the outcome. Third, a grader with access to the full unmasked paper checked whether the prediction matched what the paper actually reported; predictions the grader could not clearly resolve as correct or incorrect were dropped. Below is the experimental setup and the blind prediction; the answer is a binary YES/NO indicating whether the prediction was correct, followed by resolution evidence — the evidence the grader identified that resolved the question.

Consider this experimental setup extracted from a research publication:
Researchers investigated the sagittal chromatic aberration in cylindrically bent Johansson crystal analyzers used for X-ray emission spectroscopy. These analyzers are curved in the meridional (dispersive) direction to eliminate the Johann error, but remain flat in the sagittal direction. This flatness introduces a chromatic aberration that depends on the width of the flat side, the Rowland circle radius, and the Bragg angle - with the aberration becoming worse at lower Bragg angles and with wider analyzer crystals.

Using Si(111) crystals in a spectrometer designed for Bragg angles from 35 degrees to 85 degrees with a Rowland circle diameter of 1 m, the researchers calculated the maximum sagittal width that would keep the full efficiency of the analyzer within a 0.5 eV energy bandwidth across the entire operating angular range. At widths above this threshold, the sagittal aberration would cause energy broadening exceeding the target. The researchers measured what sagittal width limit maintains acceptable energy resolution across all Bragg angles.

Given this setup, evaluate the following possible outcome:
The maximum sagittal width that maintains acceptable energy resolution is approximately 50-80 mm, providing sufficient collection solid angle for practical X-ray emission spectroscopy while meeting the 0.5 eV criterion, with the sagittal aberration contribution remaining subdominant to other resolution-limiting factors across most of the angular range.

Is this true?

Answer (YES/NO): NO